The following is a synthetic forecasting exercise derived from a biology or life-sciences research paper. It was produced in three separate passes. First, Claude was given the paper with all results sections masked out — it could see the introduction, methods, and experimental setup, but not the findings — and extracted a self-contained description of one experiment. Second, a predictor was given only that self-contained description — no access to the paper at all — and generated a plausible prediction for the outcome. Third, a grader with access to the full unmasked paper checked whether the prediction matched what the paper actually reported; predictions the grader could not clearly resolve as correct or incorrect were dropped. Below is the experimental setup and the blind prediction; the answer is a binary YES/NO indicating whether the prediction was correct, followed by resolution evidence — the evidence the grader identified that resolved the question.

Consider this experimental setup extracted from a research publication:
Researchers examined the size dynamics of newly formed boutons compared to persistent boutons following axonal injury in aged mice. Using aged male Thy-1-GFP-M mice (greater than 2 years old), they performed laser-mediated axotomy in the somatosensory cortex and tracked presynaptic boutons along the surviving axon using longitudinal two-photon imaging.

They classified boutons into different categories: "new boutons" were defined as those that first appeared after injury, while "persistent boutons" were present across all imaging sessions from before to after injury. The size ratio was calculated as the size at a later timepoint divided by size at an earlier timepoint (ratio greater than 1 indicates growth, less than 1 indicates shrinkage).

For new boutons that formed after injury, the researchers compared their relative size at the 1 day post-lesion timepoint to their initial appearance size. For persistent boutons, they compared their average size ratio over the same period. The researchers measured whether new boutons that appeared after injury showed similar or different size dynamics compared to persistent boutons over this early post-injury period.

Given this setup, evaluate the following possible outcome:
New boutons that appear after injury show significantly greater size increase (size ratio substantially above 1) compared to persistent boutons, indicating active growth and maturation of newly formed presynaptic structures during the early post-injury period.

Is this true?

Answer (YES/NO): YES